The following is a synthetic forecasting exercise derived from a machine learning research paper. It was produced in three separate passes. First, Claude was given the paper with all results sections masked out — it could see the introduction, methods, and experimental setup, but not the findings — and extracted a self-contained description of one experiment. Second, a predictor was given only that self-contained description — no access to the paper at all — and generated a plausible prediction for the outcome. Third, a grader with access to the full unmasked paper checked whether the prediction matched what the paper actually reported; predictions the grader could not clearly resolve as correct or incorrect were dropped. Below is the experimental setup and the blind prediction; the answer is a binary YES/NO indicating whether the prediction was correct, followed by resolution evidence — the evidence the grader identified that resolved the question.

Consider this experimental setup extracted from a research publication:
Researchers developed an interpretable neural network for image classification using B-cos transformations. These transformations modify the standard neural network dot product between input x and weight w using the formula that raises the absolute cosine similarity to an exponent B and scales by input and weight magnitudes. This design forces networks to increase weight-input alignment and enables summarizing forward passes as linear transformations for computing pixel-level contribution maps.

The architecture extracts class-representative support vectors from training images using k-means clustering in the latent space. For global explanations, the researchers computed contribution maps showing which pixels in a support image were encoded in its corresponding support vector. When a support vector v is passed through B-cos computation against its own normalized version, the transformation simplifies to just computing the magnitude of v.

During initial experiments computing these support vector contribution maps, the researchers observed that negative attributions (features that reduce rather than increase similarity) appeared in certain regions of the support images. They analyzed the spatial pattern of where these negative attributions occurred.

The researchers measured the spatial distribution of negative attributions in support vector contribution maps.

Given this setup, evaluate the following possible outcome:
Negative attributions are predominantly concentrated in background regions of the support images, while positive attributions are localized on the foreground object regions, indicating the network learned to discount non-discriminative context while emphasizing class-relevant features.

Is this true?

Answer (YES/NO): NO